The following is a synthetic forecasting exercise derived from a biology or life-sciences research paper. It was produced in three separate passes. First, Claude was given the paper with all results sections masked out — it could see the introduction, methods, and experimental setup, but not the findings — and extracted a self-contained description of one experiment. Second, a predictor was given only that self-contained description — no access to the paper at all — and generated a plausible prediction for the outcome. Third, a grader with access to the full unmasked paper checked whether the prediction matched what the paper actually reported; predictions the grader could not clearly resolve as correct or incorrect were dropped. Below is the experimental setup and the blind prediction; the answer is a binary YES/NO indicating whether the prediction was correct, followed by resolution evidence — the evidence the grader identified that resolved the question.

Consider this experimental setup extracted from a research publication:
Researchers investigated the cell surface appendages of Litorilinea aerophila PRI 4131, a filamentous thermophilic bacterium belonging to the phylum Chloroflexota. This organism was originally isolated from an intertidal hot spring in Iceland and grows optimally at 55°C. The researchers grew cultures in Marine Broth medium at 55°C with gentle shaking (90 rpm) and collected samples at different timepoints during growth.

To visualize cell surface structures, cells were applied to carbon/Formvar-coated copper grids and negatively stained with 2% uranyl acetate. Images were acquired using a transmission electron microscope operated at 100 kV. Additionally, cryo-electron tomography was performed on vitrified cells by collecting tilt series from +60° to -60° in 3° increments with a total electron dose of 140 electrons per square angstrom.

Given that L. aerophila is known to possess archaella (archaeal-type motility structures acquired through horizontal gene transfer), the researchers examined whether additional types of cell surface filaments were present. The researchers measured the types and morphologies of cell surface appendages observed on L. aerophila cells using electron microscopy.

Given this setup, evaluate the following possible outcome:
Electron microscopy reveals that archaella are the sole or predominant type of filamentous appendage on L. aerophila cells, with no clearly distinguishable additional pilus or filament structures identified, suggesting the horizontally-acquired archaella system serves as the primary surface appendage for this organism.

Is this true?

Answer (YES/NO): NO